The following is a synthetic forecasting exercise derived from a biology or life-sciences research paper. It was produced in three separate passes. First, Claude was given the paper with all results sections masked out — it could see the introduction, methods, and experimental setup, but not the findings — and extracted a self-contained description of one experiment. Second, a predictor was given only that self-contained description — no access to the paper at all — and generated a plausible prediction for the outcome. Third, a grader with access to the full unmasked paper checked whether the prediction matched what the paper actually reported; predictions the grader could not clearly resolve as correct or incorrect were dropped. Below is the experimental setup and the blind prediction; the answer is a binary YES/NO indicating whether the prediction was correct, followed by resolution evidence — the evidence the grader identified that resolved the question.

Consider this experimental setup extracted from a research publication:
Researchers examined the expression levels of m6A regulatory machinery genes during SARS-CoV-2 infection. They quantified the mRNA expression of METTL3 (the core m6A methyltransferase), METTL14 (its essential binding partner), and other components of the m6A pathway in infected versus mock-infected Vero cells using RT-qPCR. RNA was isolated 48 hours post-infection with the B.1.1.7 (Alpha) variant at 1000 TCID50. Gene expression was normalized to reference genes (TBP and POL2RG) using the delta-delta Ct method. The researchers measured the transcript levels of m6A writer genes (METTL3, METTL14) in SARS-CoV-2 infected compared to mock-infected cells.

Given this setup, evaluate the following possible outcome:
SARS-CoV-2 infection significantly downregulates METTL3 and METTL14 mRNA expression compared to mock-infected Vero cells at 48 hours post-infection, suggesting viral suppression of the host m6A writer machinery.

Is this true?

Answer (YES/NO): NO